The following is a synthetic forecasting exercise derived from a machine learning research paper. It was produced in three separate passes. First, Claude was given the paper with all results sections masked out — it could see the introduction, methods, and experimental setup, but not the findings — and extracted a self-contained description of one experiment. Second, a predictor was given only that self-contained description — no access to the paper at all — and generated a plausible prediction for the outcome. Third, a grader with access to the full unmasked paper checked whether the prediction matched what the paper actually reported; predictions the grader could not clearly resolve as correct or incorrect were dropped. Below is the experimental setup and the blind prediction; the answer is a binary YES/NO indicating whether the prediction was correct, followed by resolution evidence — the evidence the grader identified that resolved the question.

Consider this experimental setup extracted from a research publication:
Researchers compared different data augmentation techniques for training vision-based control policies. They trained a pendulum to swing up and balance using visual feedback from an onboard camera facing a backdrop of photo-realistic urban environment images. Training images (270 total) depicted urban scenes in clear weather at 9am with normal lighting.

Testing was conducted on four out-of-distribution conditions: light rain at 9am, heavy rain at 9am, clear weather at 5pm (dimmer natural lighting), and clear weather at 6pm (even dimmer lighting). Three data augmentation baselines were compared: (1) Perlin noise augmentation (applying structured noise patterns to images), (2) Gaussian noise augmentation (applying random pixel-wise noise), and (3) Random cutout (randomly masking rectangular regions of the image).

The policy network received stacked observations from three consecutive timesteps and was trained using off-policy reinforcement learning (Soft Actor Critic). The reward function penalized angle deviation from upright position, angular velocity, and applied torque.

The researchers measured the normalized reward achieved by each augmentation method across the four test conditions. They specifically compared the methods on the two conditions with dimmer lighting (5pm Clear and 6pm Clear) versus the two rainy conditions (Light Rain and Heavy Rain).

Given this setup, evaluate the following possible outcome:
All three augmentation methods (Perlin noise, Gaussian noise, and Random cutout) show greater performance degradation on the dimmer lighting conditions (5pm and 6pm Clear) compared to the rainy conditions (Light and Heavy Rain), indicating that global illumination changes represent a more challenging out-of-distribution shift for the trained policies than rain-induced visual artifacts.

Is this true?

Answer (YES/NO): YES